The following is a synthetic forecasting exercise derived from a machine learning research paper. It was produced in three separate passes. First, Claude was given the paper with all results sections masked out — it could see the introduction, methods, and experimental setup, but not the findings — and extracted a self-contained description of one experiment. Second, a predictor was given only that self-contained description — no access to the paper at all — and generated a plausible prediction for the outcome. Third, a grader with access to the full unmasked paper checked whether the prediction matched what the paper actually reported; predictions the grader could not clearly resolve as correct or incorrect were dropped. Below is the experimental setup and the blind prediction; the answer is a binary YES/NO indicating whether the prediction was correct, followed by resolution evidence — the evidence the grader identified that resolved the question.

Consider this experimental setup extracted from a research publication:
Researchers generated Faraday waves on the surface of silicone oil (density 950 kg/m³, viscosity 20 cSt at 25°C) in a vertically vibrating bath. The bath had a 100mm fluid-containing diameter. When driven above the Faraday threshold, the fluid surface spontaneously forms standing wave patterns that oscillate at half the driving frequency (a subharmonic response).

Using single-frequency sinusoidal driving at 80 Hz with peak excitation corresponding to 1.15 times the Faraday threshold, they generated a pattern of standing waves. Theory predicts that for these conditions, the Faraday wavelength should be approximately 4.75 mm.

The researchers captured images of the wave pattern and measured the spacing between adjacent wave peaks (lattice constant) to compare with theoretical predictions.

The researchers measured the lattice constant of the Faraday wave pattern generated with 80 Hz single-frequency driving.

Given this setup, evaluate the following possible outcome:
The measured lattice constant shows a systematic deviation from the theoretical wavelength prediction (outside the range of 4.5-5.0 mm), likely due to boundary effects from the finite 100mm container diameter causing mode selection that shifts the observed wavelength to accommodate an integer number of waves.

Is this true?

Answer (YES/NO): NO